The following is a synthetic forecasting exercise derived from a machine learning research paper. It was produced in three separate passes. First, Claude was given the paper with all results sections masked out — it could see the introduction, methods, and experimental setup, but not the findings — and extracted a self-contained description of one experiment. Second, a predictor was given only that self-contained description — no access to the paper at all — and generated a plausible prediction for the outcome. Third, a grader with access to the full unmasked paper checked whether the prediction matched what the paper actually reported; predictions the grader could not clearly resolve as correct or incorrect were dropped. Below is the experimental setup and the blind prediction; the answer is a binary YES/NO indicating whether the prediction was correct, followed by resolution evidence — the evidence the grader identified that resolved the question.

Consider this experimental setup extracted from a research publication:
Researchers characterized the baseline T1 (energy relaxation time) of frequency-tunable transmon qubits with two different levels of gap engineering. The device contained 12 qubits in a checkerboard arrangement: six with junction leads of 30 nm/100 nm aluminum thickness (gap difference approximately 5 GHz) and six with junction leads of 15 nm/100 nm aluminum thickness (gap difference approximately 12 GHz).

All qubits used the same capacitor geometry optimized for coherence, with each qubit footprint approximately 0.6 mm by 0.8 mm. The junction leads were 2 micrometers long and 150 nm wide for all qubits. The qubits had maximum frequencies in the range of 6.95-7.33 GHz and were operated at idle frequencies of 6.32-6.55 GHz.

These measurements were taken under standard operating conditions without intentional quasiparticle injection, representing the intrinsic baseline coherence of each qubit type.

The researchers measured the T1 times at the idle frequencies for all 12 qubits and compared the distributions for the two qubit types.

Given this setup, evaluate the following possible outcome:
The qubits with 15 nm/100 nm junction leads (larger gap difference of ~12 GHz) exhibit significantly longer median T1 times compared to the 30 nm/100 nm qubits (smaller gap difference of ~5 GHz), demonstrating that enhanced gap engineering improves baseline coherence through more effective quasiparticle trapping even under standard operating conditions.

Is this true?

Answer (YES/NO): NO